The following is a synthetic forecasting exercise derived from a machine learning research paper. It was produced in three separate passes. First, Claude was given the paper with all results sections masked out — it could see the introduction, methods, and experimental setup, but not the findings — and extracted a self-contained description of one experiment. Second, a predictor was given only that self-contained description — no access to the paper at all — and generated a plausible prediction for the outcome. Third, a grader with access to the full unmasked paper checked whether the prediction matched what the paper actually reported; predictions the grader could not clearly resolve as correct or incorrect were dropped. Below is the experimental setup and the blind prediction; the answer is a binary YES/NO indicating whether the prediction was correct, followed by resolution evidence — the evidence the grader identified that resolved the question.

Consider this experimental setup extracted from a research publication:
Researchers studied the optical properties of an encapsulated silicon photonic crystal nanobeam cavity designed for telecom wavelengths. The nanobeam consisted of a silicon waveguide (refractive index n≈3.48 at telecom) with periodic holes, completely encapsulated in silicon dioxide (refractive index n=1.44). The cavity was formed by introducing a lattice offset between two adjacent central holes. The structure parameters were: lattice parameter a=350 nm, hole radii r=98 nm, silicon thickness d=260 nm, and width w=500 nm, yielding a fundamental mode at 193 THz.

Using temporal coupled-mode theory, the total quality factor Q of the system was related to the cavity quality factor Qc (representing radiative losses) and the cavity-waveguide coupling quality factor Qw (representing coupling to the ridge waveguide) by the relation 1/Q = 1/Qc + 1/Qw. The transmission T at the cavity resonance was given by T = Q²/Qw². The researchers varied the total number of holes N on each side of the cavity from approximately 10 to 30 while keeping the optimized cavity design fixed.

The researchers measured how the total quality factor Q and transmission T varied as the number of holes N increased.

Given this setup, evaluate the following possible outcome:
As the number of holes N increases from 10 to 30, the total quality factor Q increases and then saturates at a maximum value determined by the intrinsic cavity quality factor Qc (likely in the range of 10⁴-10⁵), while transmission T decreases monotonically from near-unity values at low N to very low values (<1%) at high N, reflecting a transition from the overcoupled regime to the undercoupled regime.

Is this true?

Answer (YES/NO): NO